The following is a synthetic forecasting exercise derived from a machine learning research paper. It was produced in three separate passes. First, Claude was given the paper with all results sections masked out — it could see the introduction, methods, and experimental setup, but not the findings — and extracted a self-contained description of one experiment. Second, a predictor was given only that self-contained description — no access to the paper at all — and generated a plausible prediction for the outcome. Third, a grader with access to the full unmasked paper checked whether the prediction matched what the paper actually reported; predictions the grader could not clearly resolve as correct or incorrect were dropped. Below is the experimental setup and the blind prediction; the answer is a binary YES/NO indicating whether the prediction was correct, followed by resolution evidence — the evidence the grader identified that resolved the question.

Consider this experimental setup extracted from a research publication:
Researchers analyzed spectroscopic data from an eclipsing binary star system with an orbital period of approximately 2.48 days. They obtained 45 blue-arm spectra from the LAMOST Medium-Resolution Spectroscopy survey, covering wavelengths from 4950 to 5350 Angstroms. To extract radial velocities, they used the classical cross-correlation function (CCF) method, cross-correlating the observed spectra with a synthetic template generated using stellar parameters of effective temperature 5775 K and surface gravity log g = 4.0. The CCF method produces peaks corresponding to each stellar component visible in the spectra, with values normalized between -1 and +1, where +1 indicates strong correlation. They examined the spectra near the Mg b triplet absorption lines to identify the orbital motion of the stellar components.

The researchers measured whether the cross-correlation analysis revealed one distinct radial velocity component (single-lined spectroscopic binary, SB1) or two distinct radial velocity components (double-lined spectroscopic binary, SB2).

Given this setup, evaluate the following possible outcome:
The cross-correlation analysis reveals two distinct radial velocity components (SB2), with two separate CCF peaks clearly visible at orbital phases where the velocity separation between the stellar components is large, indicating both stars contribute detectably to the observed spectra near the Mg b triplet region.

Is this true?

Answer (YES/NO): YES